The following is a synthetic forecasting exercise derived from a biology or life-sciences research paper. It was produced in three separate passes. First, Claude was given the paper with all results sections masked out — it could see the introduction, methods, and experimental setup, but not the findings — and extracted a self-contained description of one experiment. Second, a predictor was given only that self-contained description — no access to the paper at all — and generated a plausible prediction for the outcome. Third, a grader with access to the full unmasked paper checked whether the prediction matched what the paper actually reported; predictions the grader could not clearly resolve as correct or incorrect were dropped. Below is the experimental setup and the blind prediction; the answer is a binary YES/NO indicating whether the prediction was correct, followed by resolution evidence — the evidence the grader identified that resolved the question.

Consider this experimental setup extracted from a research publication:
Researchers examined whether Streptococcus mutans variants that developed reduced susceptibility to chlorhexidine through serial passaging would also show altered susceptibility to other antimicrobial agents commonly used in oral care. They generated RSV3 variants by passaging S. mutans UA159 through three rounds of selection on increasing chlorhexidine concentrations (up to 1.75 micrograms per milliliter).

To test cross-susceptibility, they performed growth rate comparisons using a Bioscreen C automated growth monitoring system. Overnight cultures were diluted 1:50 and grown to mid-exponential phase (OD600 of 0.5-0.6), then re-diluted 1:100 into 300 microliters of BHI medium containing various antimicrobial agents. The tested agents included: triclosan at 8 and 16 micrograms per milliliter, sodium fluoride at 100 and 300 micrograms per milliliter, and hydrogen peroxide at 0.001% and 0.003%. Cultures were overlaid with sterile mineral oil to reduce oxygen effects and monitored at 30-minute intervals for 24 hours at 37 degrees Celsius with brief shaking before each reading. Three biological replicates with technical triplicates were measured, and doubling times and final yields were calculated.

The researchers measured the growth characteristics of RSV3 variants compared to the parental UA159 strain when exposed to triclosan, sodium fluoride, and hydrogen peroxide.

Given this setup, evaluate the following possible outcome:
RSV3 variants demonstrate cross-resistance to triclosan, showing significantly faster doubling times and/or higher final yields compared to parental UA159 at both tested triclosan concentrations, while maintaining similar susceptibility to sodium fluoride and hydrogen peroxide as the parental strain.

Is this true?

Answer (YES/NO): NO